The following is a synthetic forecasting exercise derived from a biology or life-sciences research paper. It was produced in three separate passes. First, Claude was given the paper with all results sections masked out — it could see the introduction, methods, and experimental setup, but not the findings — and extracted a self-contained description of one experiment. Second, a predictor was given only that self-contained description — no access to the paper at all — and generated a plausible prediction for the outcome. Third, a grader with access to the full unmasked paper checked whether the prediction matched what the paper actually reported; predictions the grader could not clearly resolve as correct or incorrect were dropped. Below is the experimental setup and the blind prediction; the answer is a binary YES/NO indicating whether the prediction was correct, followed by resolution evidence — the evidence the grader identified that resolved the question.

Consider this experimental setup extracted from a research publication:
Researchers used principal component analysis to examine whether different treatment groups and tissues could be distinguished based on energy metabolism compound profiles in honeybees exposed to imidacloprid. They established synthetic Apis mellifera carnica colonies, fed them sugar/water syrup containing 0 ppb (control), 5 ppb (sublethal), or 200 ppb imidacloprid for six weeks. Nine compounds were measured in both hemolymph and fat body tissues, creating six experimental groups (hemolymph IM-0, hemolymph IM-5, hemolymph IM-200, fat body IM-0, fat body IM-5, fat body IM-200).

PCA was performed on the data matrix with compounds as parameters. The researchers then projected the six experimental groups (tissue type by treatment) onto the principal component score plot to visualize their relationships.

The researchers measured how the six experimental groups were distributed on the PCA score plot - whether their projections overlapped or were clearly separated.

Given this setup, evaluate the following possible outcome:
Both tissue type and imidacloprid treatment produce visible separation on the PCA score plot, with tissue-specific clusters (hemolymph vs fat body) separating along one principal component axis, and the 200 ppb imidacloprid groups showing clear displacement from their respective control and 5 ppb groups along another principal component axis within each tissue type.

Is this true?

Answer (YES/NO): NO